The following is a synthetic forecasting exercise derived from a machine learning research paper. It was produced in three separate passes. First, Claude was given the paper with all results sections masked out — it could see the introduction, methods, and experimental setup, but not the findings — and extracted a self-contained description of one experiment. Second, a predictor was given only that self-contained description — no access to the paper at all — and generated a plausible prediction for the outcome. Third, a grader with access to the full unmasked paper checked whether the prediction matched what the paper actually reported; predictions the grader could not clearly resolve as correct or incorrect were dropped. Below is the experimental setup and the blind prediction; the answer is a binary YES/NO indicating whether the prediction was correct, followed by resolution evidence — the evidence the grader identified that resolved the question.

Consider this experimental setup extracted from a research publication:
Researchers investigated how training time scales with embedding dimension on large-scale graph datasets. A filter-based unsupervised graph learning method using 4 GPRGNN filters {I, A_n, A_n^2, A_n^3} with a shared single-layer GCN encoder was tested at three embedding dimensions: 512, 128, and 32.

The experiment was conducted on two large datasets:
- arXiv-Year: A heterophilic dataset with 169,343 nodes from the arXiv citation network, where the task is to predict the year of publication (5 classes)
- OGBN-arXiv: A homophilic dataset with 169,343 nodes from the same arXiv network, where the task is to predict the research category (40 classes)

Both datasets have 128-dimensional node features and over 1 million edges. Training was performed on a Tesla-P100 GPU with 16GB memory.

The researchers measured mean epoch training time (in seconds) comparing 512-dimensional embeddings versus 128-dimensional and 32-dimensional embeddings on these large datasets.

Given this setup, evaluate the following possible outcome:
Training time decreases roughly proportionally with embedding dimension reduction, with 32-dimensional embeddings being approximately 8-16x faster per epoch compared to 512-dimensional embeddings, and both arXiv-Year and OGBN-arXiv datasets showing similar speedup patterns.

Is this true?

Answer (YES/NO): NO